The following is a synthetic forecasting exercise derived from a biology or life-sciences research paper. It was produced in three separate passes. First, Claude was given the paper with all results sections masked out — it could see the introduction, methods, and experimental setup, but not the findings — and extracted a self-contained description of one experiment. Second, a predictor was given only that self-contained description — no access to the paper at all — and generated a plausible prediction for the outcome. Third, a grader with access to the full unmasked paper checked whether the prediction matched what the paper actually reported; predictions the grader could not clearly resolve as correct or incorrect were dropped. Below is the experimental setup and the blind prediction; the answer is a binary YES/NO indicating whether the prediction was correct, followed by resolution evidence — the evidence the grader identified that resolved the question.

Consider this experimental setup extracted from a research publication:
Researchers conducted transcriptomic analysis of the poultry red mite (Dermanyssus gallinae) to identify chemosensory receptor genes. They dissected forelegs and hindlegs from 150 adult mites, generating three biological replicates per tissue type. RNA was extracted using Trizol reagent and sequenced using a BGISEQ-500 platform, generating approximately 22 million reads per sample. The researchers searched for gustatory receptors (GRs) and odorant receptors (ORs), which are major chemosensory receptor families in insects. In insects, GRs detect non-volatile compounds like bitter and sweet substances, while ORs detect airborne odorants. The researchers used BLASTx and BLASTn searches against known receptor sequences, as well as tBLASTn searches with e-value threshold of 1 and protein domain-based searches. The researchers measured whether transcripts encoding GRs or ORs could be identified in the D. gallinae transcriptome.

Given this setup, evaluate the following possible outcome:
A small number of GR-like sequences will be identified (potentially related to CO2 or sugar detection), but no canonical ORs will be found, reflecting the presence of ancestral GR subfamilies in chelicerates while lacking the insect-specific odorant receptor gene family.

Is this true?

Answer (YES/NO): NO